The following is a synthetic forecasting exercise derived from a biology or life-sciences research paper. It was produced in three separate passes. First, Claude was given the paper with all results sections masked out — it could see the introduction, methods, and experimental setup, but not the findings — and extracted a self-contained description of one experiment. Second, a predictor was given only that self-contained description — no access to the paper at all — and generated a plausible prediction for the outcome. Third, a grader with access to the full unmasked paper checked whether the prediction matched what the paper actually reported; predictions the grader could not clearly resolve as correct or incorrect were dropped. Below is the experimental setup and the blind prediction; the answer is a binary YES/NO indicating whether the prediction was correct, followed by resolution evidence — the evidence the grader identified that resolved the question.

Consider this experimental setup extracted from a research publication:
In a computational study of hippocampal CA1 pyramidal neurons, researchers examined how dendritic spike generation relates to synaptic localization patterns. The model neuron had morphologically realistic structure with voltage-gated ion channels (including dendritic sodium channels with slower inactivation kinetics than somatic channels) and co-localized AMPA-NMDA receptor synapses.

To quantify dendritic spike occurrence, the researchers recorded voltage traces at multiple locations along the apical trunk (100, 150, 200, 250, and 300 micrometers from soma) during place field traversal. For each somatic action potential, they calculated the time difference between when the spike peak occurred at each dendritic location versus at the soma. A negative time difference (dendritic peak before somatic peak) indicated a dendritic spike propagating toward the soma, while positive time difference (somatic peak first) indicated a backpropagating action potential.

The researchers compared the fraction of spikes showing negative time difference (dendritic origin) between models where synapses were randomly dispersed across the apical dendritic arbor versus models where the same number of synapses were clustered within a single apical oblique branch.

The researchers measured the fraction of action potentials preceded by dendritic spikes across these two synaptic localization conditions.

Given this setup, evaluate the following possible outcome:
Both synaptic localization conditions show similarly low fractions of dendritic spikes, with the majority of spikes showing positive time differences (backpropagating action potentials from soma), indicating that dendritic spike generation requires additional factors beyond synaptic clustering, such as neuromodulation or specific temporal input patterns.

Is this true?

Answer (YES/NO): NO